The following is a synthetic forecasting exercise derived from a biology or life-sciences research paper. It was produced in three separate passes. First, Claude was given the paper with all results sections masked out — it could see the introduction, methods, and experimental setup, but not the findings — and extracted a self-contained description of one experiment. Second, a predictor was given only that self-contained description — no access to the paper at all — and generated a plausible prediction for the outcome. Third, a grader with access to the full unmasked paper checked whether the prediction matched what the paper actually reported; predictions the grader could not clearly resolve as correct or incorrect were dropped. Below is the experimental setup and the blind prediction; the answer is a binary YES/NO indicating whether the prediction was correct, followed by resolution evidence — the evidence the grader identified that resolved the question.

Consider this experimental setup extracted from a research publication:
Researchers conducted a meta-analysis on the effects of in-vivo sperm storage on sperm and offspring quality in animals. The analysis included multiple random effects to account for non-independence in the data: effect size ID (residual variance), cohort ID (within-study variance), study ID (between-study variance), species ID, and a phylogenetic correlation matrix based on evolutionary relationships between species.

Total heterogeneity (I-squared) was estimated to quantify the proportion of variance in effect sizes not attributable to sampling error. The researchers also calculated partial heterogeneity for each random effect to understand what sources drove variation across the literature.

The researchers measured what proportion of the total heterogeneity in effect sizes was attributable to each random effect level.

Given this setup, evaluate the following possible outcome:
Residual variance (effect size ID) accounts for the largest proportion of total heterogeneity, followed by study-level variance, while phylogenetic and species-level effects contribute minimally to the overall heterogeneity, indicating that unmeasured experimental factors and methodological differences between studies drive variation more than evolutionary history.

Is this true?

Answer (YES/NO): NO